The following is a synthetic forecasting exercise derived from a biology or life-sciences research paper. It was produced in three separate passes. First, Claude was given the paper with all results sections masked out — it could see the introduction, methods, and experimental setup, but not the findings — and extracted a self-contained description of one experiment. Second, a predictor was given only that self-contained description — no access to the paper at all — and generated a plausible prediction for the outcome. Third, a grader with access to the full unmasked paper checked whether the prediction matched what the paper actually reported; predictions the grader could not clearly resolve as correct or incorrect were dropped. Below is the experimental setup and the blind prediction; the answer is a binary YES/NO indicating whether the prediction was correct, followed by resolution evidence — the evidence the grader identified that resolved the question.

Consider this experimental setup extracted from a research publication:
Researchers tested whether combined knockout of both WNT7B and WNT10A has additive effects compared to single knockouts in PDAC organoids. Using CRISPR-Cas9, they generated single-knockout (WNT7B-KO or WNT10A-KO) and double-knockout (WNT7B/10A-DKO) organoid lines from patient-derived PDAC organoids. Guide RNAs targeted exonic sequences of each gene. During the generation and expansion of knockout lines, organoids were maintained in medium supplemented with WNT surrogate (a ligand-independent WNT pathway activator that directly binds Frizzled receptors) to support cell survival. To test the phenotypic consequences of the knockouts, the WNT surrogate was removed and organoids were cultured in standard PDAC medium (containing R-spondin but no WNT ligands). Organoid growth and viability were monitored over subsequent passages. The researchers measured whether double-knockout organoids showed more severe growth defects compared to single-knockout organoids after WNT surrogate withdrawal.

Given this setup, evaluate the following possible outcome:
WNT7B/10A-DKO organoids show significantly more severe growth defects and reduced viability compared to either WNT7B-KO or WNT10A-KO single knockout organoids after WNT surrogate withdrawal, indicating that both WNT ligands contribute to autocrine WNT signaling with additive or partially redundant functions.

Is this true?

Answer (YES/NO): NO